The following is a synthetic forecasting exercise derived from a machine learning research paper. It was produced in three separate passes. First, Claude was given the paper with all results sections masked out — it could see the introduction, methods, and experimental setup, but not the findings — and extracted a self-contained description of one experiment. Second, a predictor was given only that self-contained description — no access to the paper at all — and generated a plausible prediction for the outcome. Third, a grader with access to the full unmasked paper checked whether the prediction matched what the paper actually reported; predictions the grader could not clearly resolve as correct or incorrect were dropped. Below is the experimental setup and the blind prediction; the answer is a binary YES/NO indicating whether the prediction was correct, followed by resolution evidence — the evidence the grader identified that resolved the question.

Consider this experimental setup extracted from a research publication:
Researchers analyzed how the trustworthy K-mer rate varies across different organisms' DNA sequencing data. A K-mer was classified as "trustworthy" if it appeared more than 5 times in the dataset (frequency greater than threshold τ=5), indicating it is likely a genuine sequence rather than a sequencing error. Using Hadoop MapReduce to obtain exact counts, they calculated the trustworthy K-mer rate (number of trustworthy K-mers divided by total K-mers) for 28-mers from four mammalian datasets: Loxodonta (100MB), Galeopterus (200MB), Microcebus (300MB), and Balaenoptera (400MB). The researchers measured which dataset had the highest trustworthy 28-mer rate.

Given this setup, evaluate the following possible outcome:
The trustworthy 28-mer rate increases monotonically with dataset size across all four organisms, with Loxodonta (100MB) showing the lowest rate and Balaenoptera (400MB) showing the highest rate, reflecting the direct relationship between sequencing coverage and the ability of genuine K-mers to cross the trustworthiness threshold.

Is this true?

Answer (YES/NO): NO